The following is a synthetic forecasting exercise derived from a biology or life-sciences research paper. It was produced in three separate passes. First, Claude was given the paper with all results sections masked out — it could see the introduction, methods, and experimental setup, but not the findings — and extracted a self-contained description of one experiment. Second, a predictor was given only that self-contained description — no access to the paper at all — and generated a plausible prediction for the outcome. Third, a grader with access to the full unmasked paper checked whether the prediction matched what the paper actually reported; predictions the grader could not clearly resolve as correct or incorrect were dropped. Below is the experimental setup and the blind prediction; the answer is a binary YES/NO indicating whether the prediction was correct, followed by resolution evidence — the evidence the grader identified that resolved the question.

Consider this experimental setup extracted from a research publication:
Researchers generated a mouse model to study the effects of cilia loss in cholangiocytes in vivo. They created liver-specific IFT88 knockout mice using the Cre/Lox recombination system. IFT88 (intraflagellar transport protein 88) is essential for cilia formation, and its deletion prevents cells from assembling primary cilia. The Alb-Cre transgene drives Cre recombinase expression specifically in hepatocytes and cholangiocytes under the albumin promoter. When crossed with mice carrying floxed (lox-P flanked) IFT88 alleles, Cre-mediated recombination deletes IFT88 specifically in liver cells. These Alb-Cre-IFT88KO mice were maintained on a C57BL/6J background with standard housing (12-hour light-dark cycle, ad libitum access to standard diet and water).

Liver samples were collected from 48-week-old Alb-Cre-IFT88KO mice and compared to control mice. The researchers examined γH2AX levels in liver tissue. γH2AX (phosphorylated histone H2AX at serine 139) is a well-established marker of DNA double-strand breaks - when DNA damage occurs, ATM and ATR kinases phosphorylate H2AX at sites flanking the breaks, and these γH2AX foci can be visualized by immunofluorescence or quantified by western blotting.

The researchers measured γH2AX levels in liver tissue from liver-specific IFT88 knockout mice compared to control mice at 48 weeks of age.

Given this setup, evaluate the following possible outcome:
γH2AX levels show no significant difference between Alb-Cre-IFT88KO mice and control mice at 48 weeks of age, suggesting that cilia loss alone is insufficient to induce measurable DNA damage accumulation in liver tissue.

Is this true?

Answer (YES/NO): NO